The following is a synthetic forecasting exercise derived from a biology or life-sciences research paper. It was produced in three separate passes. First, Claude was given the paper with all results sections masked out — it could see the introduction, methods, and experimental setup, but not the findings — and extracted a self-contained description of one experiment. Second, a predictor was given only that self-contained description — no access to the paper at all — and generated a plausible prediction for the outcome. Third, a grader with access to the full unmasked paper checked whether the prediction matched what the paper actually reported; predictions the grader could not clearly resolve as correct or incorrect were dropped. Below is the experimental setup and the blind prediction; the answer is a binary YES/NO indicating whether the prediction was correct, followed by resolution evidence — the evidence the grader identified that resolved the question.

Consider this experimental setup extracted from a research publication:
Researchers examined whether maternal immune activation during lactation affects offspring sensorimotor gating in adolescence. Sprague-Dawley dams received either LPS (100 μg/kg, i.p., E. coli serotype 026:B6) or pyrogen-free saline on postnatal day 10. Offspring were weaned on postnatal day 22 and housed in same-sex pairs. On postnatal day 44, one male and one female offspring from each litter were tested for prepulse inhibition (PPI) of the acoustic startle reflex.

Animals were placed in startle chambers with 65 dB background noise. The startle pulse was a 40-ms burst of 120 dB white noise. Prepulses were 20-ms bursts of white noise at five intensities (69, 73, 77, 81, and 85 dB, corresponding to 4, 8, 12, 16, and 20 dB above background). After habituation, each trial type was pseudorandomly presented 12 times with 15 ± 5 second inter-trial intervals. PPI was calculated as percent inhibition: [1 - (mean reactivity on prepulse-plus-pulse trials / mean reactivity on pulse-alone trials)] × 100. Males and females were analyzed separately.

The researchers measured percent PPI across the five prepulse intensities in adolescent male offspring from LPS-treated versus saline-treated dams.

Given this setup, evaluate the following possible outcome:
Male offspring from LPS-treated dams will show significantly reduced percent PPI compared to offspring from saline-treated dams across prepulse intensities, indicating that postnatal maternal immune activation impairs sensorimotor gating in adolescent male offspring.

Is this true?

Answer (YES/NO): YES